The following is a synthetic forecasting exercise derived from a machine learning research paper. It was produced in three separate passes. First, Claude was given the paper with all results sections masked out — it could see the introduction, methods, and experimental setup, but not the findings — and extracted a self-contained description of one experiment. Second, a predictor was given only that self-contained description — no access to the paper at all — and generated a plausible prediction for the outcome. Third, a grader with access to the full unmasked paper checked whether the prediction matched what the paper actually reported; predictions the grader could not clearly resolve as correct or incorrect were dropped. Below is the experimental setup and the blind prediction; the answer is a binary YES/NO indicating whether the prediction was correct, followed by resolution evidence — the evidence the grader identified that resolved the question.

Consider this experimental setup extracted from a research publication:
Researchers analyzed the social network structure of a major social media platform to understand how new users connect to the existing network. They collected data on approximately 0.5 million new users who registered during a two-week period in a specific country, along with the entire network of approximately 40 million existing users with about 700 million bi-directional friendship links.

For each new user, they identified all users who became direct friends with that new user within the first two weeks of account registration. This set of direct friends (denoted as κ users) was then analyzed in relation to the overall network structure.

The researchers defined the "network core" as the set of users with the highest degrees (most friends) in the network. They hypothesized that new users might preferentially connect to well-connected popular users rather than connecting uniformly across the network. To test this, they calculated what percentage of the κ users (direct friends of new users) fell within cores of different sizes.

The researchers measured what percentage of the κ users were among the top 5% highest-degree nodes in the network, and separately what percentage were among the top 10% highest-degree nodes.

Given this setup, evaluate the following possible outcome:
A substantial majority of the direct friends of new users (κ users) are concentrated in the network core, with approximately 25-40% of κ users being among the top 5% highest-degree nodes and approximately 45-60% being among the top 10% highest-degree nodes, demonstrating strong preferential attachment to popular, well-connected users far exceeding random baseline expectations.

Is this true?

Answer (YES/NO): NO